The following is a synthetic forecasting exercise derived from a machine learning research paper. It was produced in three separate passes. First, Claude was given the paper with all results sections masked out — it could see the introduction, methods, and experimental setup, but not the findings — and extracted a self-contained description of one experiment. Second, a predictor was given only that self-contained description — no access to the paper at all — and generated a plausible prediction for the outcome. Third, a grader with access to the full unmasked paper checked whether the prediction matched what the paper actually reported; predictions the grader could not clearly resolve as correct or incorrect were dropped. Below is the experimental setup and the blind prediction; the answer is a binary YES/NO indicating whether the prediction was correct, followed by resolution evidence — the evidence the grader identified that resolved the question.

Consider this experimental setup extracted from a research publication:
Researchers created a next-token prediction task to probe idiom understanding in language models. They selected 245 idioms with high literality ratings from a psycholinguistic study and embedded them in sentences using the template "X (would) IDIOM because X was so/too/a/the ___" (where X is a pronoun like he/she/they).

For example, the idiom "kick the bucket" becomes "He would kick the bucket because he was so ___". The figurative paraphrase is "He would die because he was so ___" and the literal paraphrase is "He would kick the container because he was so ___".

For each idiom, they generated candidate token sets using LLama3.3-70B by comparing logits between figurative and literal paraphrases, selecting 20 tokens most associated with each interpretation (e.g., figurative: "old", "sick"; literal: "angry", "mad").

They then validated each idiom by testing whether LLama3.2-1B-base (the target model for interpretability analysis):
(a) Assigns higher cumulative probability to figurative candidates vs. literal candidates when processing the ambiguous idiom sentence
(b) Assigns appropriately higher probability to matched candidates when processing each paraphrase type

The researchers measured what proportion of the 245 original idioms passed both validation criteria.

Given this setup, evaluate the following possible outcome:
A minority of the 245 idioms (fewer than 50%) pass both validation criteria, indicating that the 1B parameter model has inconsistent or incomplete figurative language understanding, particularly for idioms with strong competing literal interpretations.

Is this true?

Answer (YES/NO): YES